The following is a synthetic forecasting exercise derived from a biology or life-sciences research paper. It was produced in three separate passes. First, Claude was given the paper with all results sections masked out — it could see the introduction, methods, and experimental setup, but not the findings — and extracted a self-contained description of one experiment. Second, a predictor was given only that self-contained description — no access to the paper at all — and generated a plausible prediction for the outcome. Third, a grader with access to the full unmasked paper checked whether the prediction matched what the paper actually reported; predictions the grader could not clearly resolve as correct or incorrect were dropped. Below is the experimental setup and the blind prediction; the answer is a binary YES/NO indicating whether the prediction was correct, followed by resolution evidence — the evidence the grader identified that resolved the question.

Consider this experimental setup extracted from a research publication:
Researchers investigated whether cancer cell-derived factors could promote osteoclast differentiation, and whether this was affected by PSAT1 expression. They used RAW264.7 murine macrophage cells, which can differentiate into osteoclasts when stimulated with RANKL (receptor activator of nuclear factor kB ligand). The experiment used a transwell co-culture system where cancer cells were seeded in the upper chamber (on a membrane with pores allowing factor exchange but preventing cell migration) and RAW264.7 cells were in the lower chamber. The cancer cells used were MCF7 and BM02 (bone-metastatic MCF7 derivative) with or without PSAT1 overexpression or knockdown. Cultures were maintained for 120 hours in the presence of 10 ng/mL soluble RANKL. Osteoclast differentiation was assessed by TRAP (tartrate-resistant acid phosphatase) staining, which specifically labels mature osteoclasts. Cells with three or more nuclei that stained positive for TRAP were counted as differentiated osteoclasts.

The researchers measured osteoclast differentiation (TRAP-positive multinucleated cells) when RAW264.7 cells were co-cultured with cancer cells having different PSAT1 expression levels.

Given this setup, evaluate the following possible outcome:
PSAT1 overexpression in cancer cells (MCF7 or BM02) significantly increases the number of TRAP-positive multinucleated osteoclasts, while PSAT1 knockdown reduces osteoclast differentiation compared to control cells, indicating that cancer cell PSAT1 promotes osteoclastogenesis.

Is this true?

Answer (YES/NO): NO